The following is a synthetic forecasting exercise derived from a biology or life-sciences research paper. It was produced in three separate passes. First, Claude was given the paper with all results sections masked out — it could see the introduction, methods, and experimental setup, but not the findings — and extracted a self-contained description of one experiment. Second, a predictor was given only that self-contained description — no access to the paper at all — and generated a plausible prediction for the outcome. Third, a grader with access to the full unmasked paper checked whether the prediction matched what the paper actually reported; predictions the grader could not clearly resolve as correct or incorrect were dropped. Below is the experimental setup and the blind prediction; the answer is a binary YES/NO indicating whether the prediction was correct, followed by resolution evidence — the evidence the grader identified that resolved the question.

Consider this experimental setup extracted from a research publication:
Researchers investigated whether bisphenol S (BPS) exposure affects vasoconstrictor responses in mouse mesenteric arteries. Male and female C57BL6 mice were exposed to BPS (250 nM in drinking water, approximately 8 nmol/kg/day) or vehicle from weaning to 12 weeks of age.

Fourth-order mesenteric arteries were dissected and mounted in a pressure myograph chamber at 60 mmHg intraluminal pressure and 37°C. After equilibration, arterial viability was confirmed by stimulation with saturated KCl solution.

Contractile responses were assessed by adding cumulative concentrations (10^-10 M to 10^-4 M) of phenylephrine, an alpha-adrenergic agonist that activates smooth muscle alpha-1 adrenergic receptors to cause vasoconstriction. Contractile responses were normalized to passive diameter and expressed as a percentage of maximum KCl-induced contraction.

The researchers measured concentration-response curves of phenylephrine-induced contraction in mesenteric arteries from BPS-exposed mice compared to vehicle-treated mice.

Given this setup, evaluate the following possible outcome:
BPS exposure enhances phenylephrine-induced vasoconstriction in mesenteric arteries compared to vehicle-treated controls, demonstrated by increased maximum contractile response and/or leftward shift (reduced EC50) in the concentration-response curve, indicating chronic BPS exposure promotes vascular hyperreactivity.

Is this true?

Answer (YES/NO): NO